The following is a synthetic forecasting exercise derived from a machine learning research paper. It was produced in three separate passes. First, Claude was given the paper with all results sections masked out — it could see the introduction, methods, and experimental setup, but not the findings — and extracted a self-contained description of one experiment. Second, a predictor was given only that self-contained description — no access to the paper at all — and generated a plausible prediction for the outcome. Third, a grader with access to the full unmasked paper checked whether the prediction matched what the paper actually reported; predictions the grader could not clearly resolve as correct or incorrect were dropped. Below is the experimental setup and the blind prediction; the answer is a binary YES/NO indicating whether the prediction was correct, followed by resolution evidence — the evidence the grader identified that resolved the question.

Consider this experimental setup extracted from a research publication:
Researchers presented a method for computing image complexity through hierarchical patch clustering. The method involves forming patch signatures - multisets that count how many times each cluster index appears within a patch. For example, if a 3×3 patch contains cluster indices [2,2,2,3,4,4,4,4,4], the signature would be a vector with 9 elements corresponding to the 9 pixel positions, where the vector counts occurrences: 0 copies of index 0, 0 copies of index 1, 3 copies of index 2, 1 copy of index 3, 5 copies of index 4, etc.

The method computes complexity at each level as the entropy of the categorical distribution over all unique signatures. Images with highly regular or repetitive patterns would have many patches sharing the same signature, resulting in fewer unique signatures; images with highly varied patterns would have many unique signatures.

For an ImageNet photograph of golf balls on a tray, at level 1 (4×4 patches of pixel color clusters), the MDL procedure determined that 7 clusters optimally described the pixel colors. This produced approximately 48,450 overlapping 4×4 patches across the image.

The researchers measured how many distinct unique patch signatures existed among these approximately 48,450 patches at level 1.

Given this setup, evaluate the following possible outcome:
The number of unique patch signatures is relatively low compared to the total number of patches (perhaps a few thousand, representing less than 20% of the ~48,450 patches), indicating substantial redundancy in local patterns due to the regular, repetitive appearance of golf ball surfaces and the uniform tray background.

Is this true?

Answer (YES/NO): NO